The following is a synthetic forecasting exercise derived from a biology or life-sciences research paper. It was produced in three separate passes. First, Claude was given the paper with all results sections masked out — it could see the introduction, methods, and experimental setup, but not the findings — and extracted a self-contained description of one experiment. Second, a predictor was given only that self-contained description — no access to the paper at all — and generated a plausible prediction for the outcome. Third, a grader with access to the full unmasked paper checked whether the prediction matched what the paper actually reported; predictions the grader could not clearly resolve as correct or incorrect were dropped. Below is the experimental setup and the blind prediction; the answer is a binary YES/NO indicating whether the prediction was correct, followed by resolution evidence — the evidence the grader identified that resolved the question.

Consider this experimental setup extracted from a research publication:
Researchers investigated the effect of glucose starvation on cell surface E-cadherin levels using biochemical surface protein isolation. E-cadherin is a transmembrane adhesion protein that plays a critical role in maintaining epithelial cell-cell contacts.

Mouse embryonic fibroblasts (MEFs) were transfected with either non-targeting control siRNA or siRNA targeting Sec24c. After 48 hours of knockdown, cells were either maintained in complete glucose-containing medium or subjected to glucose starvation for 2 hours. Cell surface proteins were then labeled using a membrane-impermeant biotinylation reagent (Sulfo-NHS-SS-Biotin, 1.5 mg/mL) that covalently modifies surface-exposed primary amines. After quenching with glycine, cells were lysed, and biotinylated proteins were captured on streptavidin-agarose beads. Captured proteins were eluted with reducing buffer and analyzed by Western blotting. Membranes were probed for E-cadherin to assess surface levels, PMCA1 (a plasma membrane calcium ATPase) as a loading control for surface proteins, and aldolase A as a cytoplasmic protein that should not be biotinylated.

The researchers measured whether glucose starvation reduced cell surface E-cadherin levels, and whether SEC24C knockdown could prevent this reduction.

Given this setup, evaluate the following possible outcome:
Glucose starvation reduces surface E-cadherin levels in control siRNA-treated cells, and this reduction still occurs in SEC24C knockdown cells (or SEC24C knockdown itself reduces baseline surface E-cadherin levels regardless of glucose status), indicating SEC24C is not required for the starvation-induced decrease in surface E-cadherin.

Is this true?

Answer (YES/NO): NO